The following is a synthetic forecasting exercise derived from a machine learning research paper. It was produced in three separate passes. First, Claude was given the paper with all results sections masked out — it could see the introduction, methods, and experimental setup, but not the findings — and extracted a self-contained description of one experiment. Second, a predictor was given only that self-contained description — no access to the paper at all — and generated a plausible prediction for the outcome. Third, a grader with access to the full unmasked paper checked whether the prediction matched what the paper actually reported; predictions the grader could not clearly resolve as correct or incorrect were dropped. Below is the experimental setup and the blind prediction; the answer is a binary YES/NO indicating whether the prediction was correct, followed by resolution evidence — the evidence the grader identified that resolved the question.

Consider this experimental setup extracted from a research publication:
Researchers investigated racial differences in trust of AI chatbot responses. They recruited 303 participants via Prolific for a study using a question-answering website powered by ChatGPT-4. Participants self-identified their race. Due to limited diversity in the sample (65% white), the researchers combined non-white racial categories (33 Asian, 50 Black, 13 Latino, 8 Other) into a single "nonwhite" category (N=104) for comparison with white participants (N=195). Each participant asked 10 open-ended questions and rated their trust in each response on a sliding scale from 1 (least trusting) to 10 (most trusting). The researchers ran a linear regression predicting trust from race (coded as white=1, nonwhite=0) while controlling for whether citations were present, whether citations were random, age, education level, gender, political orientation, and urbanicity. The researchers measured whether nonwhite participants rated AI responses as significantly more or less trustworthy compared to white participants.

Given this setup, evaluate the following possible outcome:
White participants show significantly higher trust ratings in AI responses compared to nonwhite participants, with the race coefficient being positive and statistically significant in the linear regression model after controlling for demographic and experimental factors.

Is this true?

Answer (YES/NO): NO